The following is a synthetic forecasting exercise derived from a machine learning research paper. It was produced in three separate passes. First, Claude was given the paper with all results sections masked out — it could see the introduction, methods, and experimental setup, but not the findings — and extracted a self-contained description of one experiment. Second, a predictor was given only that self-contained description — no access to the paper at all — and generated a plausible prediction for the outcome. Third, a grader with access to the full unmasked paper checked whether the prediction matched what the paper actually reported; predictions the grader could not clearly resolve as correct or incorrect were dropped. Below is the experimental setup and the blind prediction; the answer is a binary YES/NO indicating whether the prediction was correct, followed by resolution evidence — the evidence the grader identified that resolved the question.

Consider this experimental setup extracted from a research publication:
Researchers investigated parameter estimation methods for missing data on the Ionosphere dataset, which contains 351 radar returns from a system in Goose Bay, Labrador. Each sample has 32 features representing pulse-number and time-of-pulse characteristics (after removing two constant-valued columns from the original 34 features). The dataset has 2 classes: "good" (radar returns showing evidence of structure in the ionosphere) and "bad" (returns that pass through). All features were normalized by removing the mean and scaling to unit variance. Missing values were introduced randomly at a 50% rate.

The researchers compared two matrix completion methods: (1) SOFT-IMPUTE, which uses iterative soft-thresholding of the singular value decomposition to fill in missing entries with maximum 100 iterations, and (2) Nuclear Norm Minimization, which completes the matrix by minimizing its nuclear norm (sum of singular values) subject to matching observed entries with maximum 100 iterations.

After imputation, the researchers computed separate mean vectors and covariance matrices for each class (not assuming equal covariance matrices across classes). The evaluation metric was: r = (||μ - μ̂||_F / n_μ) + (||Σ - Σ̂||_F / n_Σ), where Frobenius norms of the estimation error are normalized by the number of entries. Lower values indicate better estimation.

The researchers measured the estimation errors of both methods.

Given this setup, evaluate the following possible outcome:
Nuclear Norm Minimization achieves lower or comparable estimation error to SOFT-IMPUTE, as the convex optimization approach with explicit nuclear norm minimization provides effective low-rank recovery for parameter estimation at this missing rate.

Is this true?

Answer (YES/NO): NO